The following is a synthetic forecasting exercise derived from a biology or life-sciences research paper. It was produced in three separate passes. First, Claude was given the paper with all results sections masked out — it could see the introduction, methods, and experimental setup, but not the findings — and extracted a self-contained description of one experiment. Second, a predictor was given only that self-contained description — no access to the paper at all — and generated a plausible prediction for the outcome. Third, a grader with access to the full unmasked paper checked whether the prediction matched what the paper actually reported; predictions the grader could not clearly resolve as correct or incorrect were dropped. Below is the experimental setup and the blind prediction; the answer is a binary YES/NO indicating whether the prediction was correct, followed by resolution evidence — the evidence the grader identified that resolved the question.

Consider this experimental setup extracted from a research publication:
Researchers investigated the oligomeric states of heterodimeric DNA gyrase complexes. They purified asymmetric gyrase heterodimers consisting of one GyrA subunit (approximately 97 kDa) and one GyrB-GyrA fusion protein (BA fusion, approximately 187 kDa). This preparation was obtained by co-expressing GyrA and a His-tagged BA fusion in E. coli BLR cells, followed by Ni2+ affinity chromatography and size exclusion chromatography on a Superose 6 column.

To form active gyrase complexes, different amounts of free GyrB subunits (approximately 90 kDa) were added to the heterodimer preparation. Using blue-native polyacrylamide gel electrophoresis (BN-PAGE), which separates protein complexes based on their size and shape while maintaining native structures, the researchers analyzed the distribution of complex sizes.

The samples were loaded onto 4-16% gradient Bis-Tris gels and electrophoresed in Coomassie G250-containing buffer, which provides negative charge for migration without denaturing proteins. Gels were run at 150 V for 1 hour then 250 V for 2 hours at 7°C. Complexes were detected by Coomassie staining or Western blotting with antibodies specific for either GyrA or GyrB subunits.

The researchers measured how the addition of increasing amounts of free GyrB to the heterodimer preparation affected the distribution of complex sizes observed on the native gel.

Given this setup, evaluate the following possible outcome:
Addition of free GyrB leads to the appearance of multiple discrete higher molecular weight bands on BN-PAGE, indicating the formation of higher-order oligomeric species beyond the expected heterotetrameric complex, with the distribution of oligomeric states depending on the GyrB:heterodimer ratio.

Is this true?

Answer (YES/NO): NO